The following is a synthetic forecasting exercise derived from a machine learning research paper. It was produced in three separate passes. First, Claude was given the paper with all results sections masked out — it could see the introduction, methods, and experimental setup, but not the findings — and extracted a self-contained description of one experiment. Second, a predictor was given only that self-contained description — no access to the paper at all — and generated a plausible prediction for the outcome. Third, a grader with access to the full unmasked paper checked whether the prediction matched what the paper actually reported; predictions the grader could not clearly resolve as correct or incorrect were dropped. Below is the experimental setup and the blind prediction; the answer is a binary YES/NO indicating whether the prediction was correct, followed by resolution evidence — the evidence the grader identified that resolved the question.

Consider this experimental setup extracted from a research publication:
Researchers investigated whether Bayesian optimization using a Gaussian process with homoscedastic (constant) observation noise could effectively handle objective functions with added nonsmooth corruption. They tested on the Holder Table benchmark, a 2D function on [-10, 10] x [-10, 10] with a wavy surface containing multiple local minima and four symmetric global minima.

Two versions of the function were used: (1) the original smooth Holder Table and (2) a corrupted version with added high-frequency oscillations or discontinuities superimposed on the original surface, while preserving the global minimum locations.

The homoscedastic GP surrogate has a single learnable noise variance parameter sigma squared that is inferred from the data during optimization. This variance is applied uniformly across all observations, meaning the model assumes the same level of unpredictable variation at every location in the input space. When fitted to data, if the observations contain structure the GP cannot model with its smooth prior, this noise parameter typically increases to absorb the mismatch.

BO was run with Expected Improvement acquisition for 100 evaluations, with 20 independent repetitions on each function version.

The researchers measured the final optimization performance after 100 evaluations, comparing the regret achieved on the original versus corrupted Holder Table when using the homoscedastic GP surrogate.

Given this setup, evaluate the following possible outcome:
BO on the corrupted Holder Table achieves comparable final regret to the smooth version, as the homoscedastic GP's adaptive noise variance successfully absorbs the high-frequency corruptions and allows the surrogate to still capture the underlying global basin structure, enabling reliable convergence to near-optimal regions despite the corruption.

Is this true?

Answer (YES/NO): NO